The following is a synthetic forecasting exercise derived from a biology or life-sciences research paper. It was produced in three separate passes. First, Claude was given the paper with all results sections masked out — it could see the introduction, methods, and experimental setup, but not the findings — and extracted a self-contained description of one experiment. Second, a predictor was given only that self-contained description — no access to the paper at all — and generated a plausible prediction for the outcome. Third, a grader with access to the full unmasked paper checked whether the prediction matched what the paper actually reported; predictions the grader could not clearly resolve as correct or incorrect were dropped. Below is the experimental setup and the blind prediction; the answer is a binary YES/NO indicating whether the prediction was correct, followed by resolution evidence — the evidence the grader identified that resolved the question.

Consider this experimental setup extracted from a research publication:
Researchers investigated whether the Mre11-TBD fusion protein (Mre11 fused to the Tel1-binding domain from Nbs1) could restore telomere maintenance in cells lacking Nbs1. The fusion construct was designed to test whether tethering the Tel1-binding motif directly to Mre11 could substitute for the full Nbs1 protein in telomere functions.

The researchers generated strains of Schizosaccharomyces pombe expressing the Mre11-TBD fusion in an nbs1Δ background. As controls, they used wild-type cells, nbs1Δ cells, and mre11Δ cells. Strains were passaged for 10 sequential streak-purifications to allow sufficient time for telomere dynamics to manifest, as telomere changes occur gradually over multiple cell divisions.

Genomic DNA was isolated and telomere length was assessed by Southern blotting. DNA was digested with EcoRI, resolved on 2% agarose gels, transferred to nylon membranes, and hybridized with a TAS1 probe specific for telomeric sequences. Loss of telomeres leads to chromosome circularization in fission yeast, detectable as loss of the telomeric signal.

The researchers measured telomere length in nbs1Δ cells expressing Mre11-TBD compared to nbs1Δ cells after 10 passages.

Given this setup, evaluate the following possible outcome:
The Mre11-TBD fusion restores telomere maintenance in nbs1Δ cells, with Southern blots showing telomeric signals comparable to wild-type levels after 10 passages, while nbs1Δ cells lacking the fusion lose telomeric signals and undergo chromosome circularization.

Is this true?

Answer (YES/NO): YES